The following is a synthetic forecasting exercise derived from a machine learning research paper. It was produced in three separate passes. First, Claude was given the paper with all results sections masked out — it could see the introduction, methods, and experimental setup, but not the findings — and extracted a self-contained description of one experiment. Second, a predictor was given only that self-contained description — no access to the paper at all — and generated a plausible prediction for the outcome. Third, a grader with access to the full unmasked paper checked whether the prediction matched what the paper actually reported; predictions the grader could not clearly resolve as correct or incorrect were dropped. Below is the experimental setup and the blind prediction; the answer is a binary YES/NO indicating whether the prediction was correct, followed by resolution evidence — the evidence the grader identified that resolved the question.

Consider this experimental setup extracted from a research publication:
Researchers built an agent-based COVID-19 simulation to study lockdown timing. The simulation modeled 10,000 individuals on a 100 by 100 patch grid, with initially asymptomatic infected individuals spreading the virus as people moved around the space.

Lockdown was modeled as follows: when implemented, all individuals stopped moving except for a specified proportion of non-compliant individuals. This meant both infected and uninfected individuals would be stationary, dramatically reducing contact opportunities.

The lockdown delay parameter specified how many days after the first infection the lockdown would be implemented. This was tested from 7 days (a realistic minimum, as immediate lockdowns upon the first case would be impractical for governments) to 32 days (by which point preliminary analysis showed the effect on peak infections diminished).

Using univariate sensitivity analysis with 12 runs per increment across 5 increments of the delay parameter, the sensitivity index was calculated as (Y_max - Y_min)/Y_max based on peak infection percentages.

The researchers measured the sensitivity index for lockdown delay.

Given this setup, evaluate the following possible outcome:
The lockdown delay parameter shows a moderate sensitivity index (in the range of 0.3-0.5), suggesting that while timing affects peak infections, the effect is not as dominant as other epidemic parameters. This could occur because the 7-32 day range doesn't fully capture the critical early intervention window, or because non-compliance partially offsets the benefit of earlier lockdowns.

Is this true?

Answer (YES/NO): NO